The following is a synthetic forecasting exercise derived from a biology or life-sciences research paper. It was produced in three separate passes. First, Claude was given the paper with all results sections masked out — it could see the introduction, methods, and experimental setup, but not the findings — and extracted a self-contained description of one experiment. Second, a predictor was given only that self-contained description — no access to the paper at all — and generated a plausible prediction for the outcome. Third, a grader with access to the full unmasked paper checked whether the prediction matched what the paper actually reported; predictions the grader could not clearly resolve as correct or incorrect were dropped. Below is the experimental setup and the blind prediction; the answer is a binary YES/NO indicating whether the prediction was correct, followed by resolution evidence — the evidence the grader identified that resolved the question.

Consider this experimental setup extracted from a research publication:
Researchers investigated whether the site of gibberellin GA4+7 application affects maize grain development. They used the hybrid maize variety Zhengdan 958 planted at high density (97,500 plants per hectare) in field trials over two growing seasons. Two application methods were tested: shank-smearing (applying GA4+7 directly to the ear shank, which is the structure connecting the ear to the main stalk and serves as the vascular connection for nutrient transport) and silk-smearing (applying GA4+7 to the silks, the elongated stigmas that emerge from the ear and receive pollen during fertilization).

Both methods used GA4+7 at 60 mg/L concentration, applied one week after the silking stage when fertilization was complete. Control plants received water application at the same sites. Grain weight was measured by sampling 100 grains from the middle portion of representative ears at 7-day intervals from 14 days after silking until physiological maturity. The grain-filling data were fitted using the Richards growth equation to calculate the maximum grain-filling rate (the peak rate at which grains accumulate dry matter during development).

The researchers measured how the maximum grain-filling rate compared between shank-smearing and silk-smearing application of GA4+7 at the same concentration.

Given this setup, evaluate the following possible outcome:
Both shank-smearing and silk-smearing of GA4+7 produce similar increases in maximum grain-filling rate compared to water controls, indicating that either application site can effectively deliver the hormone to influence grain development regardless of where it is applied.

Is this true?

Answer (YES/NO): NO